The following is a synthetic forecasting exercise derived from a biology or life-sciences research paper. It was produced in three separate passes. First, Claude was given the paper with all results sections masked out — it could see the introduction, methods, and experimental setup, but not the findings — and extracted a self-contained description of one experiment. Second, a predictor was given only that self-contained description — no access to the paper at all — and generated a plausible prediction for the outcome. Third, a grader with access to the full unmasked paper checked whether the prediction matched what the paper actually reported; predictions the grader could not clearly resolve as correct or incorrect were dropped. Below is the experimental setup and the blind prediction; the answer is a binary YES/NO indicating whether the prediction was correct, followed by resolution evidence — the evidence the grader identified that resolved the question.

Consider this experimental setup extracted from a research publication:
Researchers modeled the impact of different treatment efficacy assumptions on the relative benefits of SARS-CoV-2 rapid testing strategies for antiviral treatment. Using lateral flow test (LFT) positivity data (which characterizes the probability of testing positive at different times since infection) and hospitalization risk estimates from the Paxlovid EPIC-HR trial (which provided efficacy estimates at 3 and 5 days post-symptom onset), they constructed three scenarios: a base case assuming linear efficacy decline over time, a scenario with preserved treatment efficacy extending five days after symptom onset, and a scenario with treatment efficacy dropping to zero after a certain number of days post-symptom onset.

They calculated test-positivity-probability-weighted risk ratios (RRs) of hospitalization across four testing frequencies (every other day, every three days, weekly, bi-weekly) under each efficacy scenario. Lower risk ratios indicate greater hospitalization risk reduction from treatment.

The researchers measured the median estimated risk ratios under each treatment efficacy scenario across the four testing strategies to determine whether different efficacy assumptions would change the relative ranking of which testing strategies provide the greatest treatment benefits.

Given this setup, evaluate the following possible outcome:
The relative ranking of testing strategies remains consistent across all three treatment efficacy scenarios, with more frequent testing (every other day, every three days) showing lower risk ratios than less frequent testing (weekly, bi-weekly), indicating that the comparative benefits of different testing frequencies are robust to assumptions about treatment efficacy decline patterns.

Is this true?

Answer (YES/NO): YES